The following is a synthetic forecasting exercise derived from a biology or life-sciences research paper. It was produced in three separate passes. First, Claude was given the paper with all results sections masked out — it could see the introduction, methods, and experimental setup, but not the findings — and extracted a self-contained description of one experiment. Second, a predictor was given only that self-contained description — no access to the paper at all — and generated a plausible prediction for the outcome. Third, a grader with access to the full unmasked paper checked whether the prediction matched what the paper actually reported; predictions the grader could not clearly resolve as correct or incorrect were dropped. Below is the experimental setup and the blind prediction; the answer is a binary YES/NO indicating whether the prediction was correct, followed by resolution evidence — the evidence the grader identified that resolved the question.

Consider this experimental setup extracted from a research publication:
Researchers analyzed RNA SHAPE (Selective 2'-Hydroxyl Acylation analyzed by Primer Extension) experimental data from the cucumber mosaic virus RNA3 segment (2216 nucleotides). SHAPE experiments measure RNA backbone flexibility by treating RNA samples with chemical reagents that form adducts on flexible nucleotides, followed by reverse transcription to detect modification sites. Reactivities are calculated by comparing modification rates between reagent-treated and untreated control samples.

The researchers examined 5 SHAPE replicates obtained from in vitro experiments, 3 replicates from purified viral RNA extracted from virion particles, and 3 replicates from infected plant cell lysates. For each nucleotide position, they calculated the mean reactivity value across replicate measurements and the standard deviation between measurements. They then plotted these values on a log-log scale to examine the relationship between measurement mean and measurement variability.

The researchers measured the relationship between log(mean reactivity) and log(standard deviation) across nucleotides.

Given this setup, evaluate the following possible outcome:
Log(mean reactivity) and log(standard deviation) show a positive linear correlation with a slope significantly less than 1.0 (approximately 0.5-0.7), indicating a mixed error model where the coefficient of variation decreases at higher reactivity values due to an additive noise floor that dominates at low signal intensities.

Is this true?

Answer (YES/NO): NO